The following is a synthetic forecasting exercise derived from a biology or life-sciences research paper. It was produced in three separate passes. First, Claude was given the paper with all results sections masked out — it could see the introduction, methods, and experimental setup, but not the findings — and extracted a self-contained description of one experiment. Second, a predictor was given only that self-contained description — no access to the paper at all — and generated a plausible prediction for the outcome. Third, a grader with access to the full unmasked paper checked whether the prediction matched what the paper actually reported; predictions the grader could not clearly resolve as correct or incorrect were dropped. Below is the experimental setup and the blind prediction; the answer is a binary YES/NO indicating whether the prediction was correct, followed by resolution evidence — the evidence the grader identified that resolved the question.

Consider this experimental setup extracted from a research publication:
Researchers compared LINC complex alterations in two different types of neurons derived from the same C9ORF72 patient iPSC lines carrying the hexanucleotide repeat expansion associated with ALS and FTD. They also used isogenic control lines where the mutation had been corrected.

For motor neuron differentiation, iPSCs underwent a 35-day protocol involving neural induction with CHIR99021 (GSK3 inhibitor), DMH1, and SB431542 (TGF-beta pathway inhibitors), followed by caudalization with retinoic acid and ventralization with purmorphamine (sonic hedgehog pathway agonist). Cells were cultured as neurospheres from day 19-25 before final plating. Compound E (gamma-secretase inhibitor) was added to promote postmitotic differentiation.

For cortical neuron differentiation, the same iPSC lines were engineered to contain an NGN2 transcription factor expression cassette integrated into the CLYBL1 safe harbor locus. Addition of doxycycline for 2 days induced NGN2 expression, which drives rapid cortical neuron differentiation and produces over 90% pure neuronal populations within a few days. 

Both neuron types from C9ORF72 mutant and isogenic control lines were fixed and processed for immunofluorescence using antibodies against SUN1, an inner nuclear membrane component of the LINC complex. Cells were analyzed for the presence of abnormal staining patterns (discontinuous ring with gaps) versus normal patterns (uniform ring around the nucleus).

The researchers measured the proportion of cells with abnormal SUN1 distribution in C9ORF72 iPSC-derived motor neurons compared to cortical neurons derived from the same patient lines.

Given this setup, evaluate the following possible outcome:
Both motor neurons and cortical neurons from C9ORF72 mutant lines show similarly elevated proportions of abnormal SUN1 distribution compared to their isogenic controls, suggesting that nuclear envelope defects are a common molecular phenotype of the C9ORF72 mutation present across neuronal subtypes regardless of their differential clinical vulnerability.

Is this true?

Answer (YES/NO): YES